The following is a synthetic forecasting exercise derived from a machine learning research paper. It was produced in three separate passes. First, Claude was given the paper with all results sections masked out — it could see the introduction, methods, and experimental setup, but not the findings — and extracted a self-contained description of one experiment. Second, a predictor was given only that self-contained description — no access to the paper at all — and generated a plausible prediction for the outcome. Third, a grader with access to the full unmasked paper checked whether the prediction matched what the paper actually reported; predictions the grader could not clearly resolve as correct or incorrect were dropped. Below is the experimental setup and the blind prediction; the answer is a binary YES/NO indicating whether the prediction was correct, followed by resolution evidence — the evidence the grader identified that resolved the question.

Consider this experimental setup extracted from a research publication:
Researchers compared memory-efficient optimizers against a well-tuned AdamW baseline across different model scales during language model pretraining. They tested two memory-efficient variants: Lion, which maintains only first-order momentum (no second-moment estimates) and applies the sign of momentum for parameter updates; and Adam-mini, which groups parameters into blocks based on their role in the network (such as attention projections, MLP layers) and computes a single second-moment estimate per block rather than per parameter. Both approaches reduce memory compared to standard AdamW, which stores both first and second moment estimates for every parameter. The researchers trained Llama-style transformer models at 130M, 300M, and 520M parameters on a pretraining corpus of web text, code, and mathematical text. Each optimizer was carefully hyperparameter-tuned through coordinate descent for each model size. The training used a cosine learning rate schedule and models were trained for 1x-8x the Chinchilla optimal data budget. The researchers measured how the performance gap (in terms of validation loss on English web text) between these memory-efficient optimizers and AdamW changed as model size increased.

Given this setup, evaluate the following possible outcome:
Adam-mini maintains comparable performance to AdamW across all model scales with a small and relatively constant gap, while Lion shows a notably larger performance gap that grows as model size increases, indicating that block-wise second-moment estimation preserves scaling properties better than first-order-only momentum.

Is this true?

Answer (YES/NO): NO